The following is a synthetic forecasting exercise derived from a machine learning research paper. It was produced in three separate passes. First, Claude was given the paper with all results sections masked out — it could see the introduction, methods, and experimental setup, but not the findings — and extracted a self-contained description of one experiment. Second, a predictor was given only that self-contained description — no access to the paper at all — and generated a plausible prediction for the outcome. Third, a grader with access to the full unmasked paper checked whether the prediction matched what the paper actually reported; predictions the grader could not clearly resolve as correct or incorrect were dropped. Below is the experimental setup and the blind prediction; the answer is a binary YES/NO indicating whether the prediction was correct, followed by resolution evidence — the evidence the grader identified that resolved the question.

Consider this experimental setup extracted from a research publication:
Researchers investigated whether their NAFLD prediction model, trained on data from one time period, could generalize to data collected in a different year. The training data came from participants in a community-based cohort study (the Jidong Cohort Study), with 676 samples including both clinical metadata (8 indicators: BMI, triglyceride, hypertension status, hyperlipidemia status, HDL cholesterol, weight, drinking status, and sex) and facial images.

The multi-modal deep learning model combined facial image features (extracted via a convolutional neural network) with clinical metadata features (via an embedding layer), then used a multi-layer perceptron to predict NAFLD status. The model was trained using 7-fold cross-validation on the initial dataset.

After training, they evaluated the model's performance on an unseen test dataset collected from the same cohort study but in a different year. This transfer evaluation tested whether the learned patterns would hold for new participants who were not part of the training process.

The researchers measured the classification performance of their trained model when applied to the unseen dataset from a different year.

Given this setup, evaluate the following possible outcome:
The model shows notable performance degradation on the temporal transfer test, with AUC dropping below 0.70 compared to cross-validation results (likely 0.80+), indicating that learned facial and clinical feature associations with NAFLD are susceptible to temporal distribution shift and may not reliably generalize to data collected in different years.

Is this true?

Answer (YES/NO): NO